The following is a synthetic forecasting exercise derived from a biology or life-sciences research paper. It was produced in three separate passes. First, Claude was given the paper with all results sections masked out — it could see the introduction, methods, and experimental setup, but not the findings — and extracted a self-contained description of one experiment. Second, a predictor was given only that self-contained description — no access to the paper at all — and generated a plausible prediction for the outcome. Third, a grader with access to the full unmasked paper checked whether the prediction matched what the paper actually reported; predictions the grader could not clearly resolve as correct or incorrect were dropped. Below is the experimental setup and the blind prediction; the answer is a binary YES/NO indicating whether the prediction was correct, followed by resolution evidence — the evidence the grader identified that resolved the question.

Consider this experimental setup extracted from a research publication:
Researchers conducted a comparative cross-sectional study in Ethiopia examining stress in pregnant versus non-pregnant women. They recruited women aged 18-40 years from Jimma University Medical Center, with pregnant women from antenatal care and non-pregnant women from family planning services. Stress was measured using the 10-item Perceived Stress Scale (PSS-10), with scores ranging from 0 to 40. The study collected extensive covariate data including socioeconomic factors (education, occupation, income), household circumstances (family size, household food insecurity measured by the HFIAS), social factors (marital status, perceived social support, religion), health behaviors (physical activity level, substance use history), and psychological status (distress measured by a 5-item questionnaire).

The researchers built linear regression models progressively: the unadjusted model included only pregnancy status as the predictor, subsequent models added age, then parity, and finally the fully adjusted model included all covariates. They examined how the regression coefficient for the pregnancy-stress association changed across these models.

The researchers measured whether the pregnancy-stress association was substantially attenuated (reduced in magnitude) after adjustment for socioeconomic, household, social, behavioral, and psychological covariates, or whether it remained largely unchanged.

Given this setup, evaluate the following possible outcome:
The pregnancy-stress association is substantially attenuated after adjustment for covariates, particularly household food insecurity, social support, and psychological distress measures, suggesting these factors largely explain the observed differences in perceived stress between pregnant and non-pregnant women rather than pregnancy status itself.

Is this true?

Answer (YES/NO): NO